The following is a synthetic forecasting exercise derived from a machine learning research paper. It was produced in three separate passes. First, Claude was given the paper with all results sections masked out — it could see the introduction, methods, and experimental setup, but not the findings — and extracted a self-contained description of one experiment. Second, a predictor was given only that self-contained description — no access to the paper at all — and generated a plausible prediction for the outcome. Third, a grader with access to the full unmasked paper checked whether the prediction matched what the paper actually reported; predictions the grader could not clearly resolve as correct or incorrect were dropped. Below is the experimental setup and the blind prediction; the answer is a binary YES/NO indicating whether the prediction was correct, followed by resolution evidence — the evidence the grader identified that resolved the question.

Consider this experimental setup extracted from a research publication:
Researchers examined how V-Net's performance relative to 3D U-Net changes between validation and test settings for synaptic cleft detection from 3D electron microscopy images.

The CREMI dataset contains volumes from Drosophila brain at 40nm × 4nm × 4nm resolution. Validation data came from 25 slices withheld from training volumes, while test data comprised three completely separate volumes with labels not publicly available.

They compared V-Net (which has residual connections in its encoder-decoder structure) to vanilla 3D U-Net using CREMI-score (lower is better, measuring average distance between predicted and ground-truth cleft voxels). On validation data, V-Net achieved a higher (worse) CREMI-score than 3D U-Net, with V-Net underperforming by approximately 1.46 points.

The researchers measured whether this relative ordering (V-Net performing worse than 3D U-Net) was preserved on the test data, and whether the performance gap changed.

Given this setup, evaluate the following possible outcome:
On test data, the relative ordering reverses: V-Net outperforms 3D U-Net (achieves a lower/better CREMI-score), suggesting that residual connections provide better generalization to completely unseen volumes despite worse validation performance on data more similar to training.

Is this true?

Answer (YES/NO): NO